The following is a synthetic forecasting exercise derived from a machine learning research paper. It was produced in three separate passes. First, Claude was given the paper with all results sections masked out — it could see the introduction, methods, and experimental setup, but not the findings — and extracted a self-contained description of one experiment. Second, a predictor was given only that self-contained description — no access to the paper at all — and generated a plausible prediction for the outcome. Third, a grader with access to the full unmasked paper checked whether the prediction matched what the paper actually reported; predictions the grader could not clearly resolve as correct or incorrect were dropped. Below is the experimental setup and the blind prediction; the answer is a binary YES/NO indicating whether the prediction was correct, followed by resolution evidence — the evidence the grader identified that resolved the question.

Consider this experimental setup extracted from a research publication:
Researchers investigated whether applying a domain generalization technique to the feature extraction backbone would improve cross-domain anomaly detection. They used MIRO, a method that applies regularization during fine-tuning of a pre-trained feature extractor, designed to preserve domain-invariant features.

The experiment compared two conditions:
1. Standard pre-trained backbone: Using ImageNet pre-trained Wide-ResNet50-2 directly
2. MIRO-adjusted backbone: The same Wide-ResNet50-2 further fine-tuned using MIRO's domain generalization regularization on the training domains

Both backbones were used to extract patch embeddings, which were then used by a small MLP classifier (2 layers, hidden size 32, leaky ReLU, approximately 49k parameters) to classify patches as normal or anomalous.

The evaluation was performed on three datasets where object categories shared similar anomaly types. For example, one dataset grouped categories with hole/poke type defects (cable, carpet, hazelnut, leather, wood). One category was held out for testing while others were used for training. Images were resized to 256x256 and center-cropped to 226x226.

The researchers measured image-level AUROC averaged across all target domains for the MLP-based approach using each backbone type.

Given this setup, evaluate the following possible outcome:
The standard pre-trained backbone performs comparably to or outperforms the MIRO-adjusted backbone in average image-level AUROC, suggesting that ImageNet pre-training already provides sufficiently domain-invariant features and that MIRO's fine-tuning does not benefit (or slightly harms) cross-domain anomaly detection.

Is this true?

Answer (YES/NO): YES